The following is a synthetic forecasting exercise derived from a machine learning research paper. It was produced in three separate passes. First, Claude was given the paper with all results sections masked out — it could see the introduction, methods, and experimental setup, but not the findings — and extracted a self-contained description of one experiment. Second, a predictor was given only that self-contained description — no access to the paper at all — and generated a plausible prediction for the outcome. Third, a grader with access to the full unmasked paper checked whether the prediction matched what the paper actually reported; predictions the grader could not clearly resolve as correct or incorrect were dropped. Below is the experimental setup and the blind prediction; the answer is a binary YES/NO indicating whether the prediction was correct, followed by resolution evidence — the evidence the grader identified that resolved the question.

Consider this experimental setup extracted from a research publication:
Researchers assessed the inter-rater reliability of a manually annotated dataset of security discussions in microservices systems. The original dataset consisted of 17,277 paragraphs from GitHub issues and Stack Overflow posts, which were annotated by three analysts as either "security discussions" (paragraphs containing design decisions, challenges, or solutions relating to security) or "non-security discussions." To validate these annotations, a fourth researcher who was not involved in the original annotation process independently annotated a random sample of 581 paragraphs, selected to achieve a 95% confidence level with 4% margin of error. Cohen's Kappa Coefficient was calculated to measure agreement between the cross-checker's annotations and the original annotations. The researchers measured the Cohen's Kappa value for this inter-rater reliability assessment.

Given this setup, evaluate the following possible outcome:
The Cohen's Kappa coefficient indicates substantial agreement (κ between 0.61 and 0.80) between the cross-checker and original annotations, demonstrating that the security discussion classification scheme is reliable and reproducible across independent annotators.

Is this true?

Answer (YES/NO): NO